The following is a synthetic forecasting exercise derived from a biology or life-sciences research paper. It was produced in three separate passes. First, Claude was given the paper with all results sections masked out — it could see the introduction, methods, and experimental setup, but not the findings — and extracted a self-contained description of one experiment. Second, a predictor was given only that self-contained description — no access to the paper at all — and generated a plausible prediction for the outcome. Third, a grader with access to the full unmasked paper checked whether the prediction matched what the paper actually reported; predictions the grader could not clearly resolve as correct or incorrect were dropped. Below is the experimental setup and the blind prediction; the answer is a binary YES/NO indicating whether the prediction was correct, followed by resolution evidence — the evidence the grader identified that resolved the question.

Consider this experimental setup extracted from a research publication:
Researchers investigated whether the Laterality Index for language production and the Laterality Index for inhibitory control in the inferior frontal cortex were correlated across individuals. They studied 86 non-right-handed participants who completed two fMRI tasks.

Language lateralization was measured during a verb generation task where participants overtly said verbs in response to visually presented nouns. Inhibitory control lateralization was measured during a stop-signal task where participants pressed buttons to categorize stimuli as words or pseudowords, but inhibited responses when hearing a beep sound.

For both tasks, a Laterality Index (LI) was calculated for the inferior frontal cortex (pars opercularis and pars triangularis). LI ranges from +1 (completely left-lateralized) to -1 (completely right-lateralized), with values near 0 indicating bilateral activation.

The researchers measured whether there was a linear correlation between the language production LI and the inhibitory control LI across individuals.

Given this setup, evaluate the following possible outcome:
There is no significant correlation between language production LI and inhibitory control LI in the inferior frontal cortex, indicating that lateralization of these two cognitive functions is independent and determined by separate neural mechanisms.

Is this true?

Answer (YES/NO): NO